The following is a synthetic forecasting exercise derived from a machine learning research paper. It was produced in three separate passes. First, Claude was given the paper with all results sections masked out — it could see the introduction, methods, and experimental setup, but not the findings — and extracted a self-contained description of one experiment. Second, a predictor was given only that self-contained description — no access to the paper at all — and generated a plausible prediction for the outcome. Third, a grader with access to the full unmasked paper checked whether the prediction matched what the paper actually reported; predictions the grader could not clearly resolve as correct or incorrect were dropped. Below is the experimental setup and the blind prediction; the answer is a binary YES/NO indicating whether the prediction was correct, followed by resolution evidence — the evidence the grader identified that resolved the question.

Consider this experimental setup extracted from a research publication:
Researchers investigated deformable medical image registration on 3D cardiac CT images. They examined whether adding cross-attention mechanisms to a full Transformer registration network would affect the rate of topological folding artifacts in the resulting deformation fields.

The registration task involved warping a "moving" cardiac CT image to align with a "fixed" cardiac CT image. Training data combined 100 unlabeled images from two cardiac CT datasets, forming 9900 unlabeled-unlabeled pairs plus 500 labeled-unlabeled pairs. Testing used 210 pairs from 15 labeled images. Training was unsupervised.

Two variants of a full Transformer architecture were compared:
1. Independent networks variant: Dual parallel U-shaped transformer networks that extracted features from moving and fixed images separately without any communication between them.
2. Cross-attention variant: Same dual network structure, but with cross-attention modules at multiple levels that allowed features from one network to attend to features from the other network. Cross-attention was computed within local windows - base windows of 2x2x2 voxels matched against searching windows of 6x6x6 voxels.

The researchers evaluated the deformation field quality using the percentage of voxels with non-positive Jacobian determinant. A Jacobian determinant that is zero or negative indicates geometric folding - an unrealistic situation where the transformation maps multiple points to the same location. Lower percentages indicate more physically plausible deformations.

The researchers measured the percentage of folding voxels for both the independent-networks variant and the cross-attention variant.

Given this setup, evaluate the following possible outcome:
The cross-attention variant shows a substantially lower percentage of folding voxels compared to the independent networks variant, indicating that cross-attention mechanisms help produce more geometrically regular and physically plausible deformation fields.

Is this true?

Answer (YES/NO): NO